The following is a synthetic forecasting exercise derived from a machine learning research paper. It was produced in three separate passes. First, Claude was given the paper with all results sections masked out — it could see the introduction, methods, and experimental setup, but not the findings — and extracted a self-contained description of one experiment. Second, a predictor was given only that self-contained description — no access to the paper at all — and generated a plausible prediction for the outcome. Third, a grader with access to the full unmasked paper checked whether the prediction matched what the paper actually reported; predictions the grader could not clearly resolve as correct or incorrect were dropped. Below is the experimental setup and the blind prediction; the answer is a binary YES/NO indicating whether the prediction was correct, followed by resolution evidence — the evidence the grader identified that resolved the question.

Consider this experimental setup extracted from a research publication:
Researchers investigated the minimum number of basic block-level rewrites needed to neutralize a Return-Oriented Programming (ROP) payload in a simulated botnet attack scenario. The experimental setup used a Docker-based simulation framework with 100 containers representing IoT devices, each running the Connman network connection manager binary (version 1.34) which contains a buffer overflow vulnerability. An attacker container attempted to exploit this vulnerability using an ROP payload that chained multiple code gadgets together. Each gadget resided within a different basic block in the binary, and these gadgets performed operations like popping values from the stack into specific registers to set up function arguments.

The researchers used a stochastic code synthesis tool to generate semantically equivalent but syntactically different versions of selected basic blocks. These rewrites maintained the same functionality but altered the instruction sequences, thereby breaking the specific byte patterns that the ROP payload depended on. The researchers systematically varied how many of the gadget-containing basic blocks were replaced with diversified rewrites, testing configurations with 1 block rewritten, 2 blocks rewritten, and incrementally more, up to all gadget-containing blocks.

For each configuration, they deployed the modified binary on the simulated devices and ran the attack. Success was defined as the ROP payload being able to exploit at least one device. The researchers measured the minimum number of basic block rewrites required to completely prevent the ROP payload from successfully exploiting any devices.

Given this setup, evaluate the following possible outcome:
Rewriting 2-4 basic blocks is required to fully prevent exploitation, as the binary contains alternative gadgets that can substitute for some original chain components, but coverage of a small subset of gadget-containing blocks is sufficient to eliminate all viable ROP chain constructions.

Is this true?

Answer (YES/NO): NO